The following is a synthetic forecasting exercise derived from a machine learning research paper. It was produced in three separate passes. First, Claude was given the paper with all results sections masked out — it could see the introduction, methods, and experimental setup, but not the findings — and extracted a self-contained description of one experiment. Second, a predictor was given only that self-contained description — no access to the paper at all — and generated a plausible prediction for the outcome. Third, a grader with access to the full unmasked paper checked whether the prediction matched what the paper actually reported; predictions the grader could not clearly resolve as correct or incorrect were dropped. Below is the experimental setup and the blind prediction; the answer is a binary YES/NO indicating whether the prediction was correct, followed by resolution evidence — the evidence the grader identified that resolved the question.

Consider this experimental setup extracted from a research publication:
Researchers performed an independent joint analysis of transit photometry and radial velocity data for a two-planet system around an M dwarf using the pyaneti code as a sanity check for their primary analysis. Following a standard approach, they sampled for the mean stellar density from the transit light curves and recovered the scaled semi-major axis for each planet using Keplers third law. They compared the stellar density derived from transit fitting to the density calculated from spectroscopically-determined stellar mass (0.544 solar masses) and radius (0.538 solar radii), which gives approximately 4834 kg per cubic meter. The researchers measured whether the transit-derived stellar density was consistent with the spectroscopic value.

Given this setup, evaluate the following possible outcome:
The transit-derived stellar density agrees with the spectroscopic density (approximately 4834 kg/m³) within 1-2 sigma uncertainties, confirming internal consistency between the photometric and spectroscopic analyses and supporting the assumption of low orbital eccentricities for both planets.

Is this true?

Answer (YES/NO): YES